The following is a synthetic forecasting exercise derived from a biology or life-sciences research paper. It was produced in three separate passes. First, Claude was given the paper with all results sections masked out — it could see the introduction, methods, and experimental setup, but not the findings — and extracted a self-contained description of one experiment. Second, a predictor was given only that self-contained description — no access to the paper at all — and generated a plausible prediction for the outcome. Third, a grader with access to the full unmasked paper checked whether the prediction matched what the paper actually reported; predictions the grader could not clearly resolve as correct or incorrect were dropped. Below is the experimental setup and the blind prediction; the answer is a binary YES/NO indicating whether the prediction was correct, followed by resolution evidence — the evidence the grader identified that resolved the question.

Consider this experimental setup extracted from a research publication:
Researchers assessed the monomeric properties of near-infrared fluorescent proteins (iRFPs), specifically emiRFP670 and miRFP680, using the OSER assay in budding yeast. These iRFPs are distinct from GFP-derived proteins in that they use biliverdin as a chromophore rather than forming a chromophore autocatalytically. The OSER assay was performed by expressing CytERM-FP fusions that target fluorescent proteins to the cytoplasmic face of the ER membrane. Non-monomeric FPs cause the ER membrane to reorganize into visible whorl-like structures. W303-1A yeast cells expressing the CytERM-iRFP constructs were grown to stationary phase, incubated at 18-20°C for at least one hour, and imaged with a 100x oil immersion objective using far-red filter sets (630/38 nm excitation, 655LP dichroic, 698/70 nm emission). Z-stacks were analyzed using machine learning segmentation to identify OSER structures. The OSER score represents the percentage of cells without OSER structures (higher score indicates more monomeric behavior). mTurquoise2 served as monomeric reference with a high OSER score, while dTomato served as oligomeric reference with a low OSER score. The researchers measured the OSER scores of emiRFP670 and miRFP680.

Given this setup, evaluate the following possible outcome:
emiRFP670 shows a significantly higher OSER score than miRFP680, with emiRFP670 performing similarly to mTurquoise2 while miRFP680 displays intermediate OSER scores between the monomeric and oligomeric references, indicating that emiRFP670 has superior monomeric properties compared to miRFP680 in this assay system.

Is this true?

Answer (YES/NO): NO